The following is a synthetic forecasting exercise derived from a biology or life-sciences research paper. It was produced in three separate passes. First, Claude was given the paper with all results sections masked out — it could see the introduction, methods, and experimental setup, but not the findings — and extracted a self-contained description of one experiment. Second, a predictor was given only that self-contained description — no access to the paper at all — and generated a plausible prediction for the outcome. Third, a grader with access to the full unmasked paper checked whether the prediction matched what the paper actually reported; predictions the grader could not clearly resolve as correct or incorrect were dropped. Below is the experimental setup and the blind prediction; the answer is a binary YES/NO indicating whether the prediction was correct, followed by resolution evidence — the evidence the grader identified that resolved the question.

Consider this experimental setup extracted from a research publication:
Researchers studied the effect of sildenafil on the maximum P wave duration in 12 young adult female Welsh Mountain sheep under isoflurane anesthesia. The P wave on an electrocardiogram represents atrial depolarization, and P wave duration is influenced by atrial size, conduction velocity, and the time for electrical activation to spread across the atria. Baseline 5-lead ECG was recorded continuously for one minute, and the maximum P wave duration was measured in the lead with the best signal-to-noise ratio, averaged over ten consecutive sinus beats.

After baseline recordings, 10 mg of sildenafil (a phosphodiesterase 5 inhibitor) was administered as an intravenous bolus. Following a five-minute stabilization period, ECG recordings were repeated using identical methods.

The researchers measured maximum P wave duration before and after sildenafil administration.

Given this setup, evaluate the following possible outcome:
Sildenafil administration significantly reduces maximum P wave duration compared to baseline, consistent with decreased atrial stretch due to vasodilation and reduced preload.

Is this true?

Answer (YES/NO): NO